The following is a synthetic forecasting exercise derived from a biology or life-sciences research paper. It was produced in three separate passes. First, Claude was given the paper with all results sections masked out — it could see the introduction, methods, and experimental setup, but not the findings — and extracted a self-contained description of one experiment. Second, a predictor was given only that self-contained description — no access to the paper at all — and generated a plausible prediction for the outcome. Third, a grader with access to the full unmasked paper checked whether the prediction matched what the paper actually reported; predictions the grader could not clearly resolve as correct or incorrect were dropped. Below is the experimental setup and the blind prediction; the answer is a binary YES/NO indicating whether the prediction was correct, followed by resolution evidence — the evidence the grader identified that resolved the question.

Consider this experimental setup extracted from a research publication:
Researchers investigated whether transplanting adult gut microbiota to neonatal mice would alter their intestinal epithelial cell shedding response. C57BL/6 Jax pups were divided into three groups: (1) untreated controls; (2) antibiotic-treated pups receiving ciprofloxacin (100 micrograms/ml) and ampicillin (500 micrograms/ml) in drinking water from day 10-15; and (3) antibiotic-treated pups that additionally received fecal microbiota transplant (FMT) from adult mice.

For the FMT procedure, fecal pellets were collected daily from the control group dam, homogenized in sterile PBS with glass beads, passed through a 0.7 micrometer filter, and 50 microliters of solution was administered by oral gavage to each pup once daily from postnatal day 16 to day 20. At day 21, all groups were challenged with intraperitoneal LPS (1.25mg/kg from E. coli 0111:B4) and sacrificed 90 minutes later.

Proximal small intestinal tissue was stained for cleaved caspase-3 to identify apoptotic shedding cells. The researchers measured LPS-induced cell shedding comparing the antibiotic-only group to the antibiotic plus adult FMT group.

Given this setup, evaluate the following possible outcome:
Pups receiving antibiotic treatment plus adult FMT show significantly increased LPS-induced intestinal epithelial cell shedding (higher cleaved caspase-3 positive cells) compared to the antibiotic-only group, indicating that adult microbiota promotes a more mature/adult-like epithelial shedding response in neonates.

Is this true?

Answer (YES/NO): NO